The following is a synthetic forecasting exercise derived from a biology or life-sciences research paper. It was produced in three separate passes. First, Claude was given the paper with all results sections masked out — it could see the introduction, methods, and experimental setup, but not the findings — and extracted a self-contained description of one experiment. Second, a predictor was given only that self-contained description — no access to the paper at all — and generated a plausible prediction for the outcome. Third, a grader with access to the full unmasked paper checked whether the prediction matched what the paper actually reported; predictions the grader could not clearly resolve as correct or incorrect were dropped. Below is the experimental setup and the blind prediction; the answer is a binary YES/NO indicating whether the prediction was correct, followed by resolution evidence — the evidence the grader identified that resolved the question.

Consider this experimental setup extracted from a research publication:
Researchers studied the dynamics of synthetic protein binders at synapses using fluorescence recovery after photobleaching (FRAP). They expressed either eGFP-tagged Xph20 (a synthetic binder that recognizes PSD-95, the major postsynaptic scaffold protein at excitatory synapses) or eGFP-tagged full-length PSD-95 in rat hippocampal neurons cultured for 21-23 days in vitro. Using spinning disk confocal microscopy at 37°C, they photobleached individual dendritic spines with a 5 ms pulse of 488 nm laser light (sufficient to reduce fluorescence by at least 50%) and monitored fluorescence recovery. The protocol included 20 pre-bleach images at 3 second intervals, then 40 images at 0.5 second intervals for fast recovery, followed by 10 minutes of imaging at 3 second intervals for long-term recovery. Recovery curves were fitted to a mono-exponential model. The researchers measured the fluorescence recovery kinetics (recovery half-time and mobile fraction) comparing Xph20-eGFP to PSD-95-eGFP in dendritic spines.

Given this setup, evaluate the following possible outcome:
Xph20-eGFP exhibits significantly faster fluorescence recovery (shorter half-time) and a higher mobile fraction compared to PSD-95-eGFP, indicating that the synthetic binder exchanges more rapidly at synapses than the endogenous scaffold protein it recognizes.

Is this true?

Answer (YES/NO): YES